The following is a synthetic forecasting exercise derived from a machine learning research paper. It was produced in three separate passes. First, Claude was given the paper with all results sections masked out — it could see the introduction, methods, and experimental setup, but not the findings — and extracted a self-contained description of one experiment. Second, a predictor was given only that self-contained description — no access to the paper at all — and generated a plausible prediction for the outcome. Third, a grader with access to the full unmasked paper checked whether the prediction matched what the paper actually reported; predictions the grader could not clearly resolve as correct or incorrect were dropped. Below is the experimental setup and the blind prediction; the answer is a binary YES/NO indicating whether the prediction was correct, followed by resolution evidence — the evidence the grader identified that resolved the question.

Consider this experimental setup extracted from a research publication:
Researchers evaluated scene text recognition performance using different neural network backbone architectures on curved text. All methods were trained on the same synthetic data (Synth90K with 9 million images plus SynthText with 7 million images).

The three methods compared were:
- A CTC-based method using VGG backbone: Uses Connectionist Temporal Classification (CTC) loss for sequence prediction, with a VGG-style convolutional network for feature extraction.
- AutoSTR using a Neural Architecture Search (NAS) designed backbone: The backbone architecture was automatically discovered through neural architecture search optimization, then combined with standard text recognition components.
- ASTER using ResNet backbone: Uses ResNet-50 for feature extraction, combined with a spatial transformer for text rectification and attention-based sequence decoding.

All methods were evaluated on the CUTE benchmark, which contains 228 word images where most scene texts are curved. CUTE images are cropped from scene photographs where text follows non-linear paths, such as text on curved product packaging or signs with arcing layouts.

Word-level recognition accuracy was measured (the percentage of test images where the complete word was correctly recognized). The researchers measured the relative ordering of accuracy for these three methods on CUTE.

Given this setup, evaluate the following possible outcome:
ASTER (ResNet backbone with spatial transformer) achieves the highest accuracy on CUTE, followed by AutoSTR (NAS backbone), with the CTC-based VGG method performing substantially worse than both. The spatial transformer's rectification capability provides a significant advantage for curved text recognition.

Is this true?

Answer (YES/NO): NO